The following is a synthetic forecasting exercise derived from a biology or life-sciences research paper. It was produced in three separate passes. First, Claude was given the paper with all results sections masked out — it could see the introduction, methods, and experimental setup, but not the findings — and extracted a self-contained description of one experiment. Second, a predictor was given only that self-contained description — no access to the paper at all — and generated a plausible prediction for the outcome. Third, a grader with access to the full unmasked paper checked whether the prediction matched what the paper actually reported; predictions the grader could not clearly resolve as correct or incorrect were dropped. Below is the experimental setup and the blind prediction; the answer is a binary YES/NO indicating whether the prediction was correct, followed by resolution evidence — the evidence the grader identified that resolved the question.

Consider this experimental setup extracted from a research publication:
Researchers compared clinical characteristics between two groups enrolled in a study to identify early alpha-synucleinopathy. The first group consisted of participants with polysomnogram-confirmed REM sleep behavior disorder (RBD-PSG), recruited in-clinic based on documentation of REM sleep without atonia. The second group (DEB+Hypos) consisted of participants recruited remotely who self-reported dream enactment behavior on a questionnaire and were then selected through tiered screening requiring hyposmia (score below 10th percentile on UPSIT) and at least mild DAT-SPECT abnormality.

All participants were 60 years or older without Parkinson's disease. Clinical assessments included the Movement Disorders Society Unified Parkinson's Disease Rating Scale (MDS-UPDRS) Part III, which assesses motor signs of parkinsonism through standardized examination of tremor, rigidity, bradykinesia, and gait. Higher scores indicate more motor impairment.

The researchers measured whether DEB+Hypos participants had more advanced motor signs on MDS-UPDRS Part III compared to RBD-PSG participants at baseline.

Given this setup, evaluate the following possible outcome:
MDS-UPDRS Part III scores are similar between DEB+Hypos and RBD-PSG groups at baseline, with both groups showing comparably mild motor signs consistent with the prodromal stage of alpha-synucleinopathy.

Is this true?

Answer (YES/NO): NO